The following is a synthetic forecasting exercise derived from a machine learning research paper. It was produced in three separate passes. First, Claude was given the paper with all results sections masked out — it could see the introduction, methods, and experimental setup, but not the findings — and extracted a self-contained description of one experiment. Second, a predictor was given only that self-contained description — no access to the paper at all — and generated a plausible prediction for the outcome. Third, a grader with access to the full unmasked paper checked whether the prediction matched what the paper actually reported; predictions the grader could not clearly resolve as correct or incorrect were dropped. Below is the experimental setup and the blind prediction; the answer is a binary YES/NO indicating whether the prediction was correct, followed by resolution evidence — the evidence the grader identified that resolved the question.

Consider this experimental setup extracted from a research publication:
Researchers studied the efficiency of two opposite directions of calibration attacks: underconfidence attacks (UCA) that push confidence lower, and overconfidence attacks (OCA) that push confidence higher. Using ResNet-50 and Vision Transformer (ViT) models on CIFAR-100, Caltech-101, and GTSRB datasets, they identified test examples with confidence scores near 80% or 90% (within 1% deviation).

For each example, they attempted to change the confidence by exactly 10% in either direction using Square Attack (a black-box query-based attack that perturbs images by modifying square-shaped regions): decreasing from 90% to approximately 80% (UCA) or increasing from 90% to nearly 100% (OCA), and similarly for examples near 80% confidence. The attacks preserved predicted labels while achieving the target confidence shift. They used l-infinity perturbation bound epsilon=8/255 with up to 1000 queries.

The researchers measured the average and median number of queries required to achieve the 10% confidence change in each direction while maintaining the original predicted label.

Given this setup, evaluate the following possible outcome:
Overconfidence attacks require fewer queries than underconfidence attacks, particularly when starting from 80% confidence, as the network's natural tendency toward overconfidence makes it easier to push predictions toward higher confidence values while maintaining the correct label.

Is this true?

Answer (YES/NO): NO